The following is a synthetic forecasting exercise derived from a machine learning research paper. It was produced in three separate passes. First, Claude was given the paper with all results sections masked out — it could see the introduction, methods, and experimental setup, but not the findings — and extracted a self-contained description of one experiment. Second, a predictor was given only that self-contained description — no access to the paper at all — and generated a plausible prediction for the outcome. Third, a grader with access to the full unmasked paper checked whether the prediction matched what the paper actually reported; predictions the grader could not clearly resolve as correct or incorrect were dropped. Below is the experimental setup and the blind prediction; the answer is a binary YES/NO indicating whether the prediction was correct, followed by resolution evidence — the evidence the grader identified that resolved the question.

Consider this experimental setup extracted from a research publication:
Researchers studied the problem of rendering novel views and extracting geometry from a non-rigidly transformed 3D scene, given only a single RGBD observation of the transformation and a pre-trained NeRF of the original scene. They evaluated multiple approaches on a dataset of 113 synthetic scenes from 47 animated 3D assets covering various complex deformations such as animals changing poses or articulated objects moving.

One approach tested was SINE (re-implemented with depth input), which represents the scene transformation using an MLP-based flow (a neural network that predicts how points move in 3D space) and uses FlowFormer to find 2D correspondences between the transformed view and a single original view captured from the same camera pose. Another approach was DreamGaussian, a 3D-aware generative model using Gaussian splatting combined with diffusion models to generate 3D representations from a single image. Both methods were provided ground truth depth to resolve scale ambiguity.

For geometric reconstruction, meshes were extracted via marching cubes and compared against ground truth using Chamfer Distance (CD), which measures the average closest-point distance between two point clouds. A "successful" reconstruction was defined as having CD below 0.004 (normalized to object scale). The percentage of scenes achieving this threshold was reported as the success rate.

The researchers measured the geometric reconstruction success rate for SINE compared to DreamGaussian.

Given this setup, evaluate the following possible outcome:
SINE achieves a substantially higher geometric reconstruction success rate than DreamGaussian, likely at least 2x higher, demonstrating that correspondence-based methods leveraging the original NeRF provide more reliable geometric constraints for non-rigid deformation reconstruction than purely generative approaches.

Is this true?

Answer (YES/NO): NO